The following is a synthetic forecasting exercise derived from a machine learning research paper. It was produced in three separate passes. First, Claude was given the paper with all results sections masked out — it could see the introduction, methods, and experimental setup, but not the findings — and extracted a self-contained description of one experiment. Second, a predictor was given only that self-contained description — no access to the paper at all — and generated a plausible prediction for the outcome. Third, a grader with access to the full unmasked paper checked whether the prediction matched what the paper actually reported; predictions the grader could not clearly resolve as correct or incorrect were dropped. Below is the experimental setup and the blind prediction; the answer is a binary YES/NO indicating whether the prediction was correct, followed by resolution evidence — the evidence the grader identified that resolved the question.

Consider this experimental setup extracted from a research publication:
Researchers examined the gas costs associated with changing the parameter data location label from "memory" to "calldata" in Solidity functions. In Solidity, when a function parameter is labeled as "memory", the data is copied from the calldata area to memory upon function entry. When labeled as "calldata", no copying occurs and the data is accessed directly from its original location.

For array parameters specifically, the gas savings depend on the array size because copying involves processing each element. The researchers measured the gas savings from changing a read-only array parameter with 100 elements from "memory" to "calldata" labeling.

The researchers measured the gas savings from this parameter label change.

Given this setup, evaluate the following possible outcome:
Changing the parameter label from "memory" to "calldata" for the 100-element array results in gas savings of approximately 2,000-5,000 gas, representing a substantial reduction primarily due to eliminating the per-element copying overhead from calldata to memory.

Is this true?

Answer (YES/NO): NO